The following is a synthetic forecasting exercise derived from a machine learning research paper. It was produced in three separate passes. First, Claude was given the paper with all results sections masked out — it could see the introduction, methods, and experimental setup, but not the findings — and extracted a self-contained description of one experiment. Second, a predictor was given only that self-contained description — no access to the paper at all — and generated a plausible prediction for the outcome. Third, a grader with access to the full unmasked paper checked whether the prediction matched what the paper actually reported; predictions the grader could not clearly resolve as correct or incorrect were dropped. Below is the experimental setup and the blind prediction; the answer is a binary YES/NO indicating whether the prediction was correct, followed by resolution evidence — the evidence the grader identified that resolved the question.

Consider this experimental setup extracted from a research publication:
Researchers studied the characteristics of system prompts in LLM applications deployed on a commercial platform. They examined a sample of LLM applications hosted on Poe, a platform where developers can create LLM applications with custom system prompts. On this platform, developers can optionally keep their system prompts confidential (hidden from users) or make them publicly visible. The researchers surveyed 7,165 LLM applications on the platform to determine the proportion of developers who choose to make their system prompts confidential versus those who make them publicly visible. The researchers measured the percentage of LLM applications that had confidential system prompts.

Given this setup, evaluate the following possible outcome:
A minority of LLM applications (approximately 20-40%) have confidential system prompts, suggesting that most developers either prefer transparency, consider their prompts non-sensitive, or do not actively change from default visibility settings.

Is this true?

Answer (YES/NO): NO